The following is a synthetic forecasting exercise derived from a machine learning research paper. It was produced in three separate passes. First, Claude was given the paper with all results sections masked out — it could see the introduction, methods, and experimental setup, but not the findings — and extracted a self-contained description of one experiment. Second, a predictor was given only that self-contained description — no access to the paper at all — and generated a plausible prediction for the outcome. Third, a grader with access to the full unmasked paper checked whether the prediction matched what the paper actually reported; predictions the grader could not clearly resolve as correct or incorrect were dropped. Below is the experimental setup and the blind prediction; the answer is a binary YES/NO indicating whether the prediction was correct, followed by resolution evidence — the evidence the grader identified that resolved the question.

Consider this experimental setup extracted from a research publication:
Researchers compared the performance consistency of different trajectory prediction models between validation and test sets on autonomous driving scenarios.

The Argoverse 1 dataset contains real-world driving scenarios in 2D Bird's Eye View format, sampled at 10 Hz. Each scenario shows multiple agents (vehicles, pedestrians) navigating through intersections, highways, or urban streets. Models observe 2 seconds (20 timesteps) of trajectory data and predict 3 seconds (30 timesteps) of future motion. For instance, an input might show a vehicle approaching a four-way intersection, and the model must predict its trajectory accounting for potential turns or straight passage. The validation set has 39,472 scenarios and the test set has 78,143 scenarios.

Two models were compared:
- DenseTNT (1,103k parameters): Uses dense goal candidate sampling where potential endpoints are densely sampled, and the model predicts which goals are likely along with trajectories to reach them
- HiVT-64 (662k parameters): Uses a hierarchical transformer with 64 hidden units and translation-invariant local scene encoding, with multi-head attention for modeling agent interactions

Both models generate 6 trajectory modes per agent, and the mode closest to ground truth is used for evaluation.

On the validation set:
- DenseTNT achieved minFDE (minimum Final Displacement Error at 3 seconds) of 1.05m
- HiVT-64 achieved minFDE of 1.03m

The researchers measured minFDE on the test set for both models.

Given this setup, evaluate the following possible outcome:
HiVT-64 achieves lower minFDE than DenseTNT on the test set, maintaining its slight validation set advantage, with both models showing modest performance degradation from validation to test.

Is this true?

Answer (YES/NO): NO